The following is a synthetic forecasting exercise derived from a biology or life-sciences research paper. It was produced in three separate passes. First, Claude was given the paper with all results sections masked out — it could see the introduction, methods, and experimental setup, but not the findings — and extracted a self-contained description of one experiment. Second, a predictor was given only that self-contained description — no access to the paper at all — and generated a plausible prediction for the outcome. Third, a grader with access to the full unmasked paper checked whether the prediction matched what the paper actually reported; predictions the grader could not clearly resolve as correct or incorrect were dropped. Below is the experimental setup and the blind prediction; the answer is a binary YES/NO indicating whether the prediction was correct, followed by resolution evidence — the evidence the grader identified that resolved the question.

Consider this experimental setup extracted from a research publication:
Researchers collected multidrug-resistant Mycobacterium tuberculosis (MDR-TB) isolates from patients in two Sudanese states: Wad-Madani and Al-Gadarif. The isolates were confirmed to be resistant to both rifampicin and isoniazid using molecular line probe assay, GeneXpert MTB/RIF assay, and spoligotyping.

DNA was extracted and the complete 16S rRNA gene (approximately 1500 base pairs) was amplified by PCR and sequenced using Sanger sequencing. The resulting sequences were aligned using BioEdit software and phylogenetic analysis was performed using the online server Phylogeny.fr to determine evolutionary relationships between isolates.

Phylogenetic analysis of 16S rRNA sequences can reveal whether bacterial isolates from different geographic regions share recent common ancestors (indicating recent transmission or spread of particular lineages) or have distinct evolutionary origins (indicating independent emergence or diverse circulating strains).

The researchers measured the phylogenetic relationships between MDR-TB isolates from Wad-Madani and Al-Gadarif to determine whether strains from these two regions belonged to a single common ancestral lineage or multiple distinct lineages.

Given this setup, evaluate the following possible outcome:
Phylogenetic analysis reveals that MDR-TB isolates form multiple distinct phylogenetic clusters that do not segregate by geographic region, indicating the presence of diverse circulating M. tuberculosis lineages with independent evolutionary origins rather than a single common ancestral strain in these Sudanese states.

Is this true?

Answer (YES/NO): YES